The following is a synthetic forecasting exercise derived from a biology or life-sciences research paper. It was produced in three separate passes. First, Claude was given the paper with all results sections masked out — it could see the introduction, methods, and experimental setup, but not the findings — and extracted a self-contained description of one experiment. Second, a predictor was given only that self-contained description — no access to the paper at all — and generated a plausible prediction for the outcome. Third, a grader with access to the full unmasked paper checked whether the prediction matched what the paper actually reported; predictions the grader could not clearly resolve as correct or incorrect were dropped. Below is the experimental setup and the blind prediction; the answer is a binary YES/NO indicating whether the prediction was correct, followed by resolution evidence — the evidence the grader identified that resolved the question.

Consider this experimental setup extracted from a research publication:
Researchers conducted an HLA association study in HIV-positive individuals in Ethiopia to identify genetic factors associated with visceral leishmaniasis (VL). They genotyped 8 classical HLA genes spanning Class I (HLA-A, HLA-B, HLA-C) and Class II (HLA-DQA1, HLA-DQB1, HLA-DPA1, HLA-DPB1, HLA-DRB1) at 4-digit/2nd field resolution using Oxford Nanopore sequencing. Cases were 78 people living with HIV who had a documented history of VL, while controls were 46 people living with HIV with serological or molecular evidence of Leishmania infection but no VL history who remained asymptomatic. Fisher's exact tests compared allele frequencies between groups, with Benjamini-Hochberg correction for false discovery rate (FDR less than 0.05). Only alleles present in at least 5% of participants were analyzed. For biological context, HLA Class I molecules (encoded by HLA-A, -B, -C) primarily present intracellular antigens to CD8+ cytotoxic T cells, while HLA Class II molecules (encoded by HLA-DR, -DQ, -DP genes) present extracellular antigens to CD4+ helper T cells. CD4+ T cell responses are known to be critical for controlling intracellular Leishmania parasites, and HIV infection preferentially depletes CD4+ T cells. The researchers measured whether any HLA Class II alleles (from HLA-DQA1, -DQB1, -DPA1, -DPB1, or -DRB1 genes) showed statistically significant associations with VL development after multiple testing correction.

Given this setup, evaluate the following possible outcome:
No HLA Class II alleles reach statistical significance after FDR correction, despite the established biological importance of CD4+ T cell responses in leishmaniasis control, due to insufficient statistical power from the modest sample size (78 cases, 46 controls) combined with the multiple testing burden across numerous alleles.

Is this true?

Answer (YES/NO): YES